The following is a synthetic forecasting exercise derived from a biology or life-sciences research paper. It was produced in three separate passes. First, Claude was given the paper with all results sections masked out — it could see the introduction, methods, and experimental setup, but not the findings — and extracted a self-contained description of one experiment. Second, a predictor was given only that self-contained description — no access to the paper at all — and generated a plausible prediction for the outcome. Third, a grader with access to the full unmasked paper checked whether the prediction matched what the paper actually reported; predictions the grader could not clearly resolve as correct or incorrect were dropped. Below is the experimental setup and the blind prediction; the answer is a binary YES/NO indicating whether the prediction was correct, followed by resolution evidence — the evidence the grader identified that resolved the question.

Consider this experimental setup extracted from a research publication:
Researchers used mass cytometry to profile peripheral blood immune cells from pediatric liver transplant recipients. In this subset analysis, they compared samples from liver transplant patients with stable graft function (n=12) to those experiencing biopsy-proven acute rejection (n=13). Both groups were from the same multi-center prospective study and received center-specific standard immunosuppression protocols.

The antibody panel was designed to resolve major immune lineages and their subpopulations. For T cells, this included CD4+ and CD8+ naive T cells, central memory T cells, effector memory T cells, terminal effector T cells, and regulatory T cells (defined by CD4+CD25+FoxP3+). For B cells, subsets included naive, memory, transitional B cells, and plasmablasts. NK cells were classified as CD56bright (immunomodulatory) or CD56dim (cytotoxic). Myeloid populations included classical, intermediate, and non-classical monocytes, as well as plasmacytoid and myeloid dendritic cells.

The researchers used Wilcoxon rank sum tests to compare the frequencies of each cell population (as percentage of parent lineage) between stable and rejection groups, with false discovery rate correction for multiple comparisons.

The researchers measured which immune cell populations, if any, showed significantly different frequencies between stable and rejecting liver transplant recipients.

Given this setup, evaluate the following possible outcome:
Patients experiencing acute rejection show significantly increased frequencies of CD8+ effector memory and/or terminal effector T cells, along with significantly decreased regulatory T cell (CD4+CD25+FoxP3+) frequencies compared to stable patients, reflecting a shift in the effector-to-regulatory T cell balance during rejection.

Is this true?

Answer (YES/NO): NO